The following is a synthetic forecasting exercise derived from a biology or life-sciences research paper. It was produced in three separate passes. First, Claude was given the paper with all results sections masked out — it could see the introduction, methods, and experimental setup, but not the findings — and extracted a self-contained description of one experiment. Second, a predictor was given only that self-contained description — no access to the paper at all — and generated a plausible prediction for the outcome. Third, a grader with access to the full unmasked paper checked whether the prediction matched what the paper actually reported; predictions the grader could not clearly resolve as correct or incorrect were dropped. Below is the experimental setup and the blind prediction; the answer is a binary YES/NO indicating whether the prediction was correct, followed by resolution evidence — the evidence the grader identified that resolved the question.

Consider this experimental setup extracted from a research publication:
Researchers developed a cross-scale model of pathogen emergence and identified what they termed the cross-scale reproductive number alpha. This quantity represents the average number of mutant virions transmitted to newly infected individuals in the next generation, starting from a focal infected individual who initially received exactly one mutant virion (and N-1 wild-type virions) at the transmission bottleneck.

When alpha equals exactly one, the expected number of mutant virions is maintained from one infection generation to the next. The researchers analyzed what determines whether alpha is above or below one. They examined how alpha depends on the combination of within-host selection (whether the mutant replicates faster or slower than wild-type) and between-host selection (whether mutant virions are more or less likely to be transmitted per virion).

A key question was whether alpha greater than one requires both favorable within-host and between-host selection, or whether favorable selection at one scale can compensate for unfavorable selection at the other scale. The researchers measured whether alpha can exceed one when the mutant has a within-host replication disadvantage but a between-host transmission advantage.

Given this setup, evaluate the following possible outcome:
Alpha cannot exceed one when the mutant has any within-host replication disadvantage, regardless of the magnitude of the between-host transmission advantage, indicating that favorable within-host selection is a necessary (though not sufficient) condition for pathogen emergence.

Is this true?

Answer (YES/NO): NO